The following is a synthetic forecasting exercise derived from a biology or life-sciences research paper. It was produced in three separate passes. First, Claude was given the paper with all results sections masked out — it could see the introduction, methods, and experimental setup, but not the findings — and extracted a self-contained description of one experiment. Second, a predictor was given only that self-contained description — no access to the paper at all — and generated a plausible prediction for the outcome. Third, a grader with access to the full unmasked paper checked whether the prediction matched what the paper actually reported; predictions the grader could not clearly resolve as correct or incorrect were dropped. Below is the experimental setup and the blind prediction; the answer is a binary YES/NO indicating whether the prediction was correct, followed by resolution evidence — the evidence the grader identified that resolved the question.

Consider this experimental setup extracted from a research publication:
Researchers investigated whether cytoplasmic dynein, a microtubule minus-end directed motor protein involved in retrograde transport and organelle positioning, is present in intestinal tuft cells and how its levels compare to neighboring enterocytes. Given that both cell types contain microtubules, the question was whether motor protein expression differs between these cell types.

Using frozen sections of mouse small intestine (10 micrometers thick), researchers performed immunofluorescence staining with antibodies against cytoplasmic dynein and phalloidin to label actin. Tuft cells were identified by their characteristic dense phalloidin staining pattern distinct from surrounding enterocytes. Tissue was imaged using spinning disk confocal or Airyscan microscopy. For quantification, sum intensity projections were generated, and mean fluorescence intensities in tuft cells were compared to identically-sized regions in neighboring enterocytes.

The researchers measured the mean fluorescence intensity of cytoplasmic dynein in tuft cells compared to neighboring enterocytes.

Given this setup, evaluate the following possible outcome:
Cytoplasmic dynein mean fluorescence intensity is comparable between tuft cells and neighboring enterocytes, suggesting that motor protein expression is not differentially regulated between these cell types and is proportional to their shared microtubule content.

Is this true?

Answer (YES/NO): NO